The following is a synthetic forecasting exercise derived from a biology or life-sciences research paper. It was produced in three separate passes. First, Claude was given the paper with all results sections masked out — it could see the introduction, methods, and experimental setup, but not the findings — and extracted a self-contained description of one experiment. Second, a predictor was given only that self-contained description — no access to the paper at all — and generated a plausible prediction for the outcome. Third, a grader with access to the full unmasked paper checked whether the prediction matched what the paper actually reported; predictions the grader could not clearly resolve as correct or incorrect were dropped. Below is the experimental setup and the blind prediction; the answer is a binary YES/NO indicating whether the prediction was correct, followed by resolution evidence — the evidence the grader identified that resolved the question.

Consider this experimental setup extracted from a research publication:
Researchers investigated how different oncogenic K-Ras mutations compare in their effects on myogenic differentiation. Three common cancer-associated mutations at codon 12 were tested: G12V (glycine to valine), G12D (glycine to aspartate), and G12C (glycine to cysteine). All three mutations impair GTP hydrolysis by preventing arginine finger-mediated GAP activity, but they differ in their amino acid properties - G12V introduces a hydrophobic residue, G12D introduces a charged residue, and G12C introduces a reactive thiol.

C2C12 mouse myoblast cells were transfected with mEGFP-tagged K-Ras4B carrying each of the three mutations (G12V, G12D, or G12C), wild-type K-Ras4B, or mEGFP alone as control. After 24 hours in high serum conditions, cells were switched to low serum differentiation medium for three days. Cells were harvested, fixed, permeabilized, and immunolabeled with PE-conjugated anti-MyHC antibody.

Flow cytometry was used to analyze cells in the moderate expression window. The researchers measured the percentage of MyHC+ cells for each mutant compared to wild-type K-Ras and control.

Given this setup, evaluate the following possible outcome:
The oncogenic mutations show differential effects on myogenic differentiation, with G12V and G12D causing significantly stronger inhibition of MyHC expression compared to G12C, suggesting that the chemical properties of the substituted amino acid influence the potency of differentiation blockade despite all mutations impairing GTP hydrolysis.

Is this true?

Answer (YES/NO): NO